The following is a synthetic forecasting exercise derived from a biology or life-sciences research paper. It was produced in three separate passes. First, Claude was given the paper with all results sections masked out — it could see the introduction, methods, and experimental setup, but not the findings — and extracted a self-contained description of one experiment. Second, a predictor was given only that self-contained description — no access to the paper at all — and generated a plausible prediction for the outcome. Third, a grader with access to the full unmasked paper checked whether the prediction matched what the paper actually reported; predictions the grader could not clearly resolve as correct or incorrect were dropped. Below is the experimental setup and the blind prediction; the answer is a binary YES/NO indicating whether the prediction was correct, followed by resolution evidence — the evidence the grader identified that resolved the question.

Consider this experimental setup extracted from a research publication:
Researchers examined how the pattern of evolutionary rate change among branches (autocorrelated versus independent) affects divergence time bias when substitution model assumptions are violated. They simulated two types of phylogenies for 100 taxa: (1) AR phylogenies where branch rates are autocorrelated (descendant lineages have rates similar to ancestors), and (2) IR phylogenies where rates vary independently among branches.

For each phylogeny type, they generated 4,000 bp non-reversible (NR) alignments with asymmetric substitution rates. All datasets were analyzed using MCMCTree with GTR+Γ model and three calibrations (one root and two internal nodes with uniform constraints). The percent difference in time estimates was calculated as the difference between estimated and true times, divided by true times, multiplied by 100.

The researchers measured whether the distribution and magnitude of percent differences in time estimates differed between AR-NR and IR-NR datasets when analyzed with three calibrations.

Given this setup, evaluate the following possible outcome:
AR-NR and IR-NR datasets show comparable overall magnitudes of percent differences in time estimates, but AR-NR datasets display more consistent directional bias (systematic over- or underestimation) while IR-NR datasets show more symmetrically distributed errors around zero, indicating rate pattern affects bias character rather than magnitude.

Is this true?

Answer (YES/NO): NO